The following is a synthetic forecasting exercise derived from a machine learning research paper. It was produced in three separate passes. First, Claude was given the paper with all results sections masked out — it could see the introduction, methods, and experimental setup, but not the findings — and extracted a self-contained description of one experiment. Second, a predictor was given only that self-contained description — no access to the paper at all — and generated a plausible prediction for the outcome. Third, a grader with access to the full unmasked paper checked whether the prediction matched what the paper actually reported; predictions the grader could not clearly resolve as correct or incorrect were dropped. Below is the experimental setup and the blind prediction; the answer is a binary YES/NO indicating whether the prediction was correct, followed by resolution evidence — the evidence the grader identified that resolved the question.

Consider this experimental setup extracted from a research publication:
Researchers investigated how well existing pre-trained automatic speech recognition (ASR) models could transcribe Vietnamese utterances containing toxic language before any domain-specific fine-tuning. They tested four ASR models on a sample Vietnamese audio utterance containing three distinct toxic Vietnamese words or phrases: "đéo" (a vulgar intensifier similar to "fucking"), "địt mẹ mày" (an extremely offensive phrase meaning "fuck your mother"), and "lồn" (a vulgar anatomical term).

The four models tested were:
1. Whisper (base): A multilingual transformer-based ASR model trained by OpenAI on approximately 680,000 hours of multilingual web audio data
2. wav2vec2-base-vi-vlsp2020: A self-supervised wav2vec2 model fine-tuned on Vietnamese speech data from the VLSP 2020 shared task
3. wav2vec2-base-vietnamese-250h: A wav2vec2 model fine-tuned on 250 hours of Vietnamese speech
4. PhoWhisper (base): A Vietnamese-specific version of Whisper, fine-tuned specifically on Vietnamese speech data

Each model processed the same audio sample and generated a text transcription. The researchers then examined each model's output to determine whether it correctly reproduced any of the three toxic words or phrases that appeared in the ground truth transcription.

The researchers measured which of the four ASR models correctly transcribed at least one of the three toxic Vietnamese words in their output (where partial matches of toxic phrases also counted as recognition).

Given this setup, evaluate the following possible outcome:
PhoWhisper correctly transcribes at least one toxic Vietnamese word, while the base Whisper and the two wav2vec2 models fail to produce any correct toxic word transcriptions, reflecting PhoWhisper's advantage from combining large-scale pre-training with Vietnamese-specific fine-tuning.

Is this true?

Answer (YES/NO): NO